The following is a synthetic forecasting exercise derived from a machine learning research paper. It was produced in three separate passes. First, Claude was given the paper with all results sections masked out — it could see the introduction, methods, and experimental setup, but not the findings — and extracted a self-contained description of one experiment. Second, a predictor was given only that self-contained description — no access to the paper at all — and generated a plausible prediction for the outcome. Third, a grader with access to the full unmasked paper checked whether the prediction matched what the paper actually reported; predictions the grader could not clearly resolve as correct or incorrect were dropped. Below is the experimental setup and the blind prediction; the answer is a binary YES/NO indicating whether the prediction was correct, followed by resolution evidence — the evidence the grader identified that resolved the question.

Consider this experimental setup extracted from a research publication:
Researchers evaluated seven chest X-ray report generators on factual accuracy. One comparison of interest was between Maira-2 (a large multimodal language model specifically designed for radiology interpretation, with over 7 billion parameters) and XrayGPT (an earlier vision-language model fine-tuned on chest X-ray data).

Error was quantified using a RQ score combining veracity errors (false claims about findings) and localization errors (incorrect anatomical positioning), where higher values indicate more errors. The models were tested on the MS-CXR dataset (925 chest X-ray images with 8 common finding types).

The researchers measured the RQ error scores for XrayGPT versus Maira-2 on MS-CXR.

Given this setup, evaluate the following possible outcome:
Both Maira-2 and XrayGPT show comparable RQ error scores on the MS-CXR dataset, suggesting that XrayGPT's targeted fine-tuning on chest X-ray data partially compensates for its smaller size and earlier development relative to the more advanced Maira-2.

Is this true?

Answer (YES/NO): NO